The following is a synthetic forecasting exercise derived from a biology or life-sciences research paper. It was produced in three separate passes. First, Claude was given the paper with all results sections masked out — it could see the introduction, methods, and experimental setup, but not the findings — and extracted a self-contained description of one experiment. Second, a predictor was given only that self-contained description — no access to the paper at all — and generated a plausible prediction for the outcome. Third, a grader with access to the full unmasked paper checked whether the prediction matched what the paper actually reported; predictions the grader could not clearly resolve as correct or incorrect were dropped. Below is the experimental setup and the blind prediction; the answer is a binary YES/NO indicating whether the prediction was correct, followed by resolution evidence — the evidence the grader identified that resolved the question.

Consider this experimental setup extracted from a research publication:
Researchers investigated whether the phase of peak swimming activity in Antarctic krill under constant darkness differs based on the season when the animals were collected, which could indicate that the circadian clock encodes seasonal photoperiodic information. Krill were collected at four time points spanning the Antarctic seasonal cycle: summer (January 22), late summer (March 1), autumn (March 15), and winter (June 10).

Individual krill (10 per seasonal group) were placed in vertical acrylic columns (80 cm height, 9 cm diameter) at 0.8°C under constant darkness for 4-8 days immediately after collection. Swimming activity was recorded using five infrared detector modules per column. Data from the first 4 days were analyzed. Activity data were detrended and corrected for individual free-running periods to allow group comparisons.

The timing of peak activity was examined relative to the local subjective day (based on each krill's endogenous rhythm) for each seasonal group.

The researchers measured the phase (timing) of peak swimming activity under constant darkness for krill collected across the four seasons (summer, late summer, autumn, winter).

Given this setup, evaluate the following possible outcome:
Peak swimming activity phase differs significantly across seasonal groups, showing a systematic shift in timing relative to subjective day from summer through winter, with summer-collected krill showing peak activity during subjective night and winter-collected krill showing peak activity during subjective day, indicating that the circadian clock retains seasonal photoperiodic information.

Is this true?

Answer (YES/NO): NO